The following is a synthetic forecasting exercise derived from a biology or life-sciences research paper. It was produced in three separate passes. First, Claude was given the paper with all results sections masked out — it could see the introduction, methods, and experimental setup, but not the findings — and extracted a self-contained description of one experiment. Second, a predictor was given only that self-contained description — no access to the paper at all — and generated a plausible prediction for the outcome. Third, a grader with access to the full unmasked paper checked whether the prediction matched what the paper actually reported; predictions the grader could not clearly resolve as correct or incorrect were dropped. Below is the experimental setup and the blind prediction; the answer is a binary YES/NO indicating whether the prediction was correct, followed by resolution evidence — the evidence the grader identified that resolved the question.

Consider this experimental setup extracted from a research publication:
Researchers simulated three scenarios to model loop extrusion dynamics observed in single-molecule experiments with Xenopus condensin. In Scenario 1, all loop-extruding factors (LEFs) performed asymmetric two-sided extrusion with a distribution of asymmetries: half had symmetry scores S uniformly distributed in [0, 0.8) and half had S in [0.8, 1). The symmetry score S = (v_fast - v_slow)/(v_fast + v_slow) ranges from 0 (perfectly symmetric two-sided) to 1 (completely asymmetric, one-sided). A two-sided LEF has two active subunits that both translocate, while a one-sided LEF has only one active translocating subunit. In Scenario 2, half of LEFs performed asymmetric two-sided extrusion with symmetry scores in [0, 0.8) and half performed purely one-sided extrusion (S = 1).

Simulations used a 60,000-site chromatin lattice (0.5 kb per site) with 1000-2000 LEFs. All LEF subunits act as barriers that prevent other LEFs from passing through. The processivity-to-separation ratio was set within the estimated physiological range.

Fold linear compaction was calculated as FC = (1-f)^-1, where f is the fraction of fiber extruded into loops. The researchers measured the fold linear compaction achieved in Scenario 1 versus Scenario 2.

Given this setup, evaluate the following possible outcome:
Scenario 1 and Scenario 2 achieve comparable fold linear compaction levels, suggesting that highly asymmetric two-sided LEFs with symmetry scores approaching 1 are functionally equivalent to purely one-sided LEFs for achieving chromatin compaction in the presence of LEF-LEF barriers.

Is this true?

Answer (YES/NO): NO